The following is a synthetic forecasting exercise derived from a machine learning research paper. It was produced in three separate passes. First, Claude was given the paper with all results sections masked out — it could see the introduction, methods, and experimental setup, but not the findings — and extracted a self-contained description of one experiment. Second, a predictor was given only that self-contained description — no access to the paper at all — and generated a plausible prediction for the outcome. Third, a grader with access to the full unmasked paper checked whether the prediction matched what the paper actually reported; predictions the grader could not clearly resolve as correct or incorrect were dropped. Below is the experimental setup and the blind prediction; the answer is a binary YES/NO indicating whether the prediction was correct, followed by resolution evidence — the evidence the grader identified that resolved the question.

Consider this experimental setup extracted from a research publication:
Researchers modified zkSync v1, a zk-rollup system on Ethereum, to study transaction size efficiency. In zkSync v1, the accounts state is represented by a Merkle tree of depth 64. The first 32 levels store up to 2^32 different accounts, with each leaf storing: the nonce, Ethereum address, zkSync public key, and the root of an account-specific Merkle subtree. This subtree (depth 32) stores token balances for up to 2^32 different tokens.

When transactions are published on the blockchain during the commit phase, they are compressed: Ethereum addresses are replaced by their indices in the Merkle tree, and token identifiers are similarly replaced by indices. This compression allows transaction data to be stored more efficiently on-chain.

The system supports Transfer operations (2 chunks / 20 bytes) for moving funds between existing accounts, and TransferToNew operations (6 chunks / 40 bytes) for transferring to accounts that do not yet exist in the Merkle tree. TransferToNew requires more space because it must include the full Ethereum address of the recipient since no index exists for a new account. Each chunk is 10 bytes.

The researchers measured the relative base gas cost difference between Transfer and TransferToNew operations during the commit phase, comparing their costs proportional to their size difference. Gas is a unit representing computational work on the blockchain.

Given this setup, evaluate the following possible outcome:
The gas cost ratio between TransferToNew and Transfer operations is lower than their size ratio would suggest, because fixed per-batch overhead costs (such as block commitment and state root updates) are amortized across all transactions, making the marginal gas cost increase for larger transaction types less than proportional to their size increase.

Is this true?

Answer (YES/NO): NO